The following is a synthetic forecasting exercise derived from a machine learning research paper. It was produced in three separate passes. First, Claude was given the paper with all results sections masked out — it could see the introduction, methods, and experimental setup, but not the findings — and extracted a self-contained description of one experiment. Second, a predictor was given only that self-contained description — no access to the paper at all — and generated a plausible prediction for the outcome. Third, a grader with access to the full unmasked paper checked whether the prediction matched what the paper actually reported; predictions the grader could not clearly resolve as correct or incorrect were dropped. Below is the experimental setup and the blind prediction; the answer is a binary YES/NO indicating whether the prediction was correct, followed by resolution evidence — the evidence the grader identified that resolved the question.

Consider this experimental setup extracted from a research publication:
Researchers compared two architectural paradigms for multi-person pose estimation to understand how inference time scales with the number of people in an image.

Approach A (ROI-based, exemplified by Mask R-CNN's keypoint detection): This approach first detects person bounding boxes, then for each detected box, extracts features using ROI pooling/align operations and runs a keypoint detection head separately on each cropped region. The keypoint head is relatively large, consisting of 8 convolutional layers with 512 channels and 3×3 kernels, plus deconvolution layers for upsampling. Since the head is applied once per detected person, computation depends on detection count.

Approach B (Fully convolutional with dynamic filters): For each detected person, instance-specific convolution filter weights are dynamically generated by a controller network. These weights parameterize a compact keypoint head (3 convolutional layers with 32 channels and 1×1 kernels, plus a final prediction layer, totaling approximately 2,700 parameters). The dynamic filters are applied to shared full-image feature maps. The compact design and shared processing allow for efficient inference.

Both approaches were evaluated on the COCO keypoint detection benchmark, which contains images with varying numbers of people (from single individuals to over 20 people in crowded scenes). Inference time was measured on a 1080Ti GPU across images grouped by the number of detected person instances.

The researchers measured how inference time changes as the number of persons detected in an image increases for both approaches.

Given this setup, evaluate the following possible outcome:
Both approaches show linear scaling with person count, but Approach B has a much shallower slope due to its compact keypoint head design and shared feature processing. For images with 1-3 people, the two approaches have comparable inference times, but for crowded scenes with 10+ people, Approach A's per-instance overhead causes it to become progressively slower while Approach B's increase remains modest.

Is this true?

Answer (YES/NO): NO